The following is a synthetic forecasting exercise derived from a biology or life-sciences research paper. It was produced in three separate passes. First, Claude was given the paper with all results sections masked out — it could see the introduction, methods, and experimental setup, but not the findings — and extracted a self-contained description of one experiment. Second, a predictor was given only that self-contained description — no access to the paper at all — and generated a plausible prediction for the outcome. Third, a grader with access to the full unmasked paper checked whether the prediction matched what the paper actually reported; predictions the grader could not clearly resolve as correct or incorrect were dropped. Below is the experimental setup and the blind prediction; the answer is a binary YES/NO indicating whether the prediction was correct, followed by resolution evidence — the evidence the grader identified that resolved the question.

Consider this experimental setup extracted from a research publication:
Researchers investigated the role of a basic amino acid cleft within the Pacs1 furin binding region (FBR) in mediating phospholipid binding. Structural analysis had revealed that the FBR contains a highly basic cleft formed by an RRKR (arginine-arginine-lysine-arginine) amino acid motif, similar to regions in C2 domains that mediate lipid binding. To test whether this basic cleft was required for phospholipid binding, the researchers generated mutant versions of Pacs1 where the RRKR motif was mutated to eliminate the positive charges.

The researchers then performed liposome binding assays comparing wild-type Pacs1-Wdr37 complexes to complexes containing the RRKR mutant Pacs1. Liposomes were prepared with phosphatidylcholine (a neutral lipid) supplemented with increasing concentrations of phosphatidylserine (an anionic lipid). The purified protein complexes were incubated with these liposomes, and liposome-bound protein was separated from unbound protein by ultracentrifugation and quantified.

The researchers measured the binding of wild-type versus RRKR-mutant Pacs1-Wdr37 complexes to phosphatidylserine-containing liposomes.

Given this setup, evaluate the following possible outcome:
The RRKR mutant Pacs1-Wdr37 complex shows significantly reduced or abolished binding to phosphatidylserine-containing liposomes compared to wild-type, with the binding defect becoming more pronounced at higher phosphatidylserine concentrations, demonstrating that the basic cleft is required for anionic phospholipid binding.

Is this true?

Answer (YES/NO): YES